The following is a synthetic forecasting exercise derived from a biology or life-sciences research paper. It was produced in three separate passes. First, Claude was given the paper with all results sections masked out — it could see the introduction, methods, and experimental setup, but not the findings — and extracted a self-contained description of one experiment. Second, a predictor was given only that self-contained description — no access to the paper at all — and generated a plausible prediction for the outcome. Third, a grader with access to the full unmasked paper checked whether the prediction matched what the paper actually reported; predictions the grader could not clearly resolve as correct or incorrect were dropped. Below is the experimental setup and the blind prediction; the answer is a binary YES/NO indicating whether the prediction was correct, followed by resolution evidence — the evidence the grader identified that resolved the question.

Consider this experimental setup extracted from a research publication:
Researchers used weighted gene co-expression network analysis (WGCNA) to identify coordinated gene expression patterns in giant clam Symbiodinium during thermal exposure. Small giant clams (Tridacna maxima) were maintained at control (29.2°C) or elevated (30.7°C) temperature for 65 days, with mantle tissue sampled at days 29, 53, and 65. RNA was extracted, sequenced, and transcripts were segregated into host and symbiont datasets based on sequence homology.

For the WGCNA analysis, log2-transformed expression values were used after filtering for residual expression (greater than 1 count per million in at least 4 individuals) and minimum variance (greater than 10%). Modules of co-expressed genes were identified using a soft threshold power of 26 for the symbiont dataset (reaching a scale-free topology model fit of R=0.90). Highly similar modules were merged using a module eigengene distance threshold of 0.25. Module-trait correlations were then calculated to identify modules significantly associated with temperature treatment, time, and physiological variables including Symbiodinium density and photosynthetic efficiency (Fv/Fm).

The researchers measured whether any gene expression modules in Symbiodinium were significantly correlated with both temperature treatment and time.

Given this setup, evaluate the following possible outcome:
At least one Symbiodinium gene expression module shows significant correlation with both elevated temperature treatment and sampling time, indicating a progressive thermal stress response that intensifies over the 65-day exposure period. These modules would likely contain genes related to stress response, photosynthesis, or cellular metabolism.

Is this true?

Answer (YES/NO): NO